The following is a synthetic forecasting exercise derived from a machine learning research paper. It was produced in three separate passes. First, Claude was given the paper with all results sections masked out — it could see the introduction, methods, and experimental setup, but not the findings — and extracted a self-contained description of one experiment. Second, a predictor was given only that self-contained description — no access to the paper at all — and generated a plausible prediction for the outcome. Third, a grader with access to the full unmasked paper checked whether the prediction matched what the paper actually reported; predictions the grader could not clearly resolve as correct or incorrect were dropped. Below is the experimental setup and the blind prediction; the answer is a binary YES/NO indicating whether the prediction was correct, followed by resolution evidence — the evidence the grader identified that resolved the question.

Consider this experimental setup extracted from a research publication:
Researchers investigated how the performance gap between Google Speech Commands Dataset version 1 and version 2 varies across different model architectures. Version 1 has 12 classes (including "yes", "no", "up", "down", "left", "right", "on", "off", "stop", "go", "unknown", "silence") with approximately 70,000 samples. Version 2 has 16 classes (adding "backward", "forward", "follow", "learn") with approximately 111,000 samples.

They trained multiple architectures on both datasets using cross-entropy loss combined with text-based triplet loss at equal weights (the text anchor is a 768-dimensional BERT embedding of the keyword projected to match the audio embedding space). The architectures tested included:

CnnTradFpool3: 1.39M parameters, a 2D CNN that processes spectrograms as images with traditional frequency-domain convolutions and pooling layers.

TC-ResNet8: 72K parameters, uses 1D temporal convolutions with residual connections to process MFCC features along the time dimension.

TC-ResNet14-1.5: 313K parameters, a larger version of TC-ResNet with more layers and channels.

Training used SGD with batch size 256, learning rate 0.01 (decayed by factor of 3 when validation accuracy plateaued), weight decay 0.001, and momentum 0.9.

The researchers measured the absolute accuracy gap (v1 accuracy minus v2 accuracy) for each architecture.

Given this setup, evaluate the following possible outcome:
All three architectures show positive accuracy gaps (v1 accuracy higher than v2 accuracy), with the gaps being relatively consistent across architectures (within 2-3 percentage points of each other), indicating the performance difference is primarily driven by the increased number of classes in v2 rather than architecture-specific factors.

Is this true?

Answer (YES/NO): NO